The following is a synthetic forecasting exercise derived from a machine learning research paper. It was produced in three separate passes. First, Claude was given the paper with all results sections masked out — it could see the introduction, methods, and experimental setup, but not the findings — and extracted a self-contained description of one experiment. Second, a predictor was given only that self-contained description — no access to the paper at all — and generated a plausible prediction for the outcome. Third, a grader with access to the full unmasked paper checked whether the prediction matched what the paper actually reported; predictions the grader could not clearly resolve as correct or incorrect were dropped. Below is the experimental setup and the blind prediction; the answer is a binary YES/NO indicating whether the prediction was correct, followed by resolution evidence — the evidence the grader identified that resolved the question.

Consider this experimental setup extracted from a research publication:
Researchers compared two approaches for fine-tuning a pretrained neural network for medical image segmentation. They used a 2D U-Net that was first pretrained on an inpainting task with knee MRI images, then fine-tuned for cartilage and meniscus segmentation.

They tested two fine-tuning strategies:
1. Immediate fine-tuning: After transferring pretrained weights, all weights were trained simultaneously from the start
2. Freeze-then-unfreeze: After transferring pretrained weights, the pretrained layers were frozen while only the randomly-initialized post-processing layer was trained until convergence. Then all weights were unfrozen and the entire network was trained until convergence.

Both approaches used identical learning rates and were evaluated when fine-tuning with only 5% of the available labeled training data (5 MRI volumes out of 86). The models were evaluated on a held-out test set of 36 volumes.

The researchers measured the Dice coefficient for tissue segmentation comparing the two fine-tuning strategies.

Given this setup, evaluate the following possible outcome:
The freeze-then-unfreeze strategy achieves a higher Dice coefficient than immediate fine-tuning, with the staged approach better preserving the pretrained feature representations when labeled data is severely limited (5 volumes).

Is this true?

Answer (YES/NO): YES